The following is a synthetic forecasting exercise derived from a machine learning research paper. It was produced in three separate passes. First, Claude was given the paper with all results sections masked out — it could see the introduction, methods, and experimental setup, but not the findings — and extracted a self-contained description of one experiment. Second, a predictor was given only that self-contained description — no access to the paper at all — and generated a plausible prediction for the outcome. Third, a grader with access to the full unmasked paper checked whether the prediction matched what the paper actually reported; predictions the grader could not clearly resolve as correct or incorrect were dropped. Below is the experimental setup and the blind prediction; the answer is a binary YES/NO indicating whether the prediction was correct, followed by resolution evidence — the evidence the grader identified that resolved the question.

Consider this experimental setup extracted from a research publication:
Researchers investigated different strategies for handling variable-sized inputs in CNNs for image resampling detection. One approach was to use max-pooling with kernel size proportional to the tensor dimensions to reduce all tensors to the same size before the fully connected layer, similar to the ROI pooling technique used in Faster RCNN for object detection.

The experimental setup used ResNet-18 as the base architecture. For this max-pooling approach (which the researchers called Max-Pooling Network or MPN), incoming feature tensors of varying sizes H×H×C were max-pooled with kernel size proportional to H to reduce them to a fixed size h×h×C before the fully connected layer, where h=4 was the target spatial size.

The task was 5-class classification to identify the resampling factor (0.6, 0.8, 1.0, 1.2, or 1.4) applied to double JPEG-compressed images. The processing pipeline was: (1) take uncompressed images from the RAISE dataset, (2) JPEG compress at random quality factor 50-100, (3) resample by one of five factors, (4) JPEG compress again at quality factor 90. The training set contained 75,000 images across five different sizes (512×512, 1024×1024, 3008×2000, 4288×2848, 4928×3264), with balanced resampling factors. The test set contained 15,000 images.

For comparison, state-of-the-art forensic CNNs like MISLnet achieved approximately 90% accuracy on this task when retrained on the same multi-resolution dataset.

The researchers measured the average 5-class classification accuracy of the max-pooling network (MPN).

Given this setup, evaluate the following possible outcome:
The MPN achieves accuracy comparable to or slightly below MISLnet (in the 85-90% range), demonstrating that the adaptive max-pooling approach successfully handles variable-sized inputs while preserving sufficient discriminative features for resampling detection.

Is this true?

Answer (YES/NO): NO